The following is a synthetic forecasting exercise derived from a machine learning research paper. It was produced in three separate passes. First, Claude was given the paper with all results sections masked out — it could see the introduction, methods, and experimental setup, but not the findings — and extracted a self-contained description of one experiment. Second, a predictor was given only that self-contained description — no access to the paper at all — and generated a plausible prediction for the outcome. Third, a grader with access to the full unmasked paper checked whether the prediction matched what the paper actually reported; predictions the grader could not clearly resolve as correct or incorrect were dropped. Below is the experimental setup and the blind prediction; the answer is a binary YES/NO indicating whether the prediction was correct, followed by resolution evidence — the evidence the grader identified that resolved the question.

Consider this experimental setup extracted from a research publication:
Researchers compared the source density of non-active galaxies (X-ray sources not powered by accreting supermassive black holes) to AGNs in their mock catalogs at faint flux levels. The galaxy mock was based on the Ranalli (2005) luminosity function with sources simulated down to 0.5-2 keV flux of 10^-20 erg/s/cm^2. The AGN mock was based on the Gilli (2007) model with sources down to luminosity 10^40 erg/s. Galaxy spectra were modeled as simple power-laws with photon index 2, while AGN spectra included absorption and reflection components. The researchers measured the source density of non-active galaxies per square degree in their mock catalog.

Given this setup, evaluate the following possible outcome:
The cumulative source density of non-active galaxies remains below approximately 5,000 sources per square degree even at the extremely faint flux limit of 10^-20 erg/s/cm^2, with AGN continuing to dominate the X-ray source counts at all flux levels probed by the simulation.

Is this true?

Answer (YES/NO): NO